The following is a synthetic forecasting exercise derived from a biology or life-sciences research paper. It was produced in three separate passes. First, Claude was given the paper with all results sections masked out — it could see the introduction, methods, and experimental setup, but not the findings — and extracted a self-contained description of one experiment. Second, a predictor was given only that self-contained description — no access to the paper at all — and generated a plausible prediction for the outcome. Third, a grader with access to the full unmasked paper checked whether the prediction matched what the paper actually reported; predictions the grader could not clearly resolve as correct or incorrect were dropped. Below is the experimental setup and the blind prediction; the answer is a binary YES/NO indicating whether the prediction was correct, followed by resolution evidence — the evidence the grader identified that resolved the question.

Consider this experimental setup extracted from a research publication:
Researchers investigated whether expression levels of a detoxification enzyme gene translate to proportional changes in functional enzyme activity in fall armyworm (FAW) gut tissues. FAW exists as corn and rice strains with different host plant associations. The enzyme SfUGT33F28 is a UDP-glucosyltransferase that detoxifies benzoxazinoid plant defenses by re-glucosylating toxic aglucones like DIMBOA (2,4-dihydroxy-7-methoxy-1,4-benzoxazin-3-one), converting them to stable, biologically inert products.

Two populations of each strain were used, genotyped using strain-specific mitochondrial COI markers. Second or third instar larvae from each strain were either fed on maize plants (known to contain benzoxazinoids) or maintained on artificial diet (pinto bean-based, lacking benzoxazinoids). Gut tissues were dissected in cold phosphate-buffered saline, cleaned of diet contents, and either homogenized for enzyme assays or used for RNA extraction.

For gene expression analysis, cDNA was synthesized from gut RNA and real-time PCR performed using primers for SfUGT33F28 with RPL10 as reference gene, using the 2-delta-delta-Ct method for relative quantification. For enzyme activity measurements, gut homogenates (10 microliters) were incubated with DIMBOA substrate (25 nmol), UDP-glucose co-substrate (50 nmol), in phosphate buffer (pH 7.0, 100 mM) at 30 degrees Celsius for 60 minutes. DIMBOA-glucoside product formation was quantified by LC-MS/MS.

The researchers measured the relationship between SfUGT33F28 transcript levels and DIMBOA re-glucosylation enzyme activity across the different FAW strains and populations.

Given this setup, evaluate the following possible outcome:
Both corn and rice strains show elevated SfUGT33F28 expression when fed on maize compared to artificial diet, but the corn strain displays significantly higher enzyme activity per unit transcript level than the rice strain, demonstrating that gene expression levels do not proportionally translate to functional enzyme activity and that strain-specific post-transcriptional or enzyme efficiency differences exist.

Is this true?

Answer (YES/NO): NO